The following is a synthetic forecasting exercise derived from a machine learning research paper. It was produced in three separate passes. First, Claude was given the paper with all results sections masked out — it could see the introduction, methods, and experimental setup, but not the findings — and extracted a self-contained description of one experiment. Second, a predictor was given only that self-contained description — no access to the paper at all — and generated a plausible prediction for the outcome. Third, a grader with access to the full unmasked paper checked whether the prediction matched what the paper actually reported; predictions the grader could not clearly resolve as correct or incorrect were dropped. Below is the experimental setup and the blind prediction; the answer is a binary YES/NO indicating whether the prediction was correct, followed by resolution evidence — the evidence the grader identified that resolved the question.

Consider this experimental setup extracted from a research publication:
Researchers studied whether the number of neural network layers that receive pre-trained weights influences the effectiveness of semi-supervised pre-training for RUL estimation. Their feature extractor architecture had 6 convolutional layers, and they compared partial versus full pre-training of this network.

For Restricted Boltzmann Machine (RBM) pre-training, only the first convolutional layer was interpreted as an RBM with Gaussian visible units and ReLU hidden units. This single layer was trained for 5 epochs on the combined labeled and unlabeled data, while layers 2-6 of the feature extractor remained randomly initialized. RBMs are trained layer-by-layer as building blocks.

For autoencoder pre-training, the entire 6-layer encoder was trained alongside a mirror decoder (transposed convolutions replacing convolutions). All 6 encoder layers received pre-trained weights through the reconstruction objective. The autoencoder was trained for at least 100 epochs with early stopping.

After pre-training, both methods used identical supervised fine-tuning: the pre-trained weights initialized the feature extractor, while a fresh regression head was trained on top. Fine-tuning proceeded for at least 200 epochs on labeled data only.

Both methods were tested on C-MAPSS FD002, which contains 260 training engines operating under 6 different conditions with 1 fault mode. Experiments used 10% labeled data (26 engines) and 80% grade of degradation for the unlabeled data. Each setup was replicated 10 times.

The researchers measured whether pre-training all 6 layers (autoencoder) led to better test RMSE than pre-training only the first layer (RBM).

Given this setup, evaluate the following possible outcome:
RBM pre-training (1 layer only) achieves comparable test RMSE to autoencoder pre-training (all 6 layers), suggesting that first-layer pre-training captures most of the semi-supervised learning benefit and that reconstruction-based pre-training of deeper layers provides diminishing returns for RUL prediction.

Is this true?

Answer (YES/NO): YES